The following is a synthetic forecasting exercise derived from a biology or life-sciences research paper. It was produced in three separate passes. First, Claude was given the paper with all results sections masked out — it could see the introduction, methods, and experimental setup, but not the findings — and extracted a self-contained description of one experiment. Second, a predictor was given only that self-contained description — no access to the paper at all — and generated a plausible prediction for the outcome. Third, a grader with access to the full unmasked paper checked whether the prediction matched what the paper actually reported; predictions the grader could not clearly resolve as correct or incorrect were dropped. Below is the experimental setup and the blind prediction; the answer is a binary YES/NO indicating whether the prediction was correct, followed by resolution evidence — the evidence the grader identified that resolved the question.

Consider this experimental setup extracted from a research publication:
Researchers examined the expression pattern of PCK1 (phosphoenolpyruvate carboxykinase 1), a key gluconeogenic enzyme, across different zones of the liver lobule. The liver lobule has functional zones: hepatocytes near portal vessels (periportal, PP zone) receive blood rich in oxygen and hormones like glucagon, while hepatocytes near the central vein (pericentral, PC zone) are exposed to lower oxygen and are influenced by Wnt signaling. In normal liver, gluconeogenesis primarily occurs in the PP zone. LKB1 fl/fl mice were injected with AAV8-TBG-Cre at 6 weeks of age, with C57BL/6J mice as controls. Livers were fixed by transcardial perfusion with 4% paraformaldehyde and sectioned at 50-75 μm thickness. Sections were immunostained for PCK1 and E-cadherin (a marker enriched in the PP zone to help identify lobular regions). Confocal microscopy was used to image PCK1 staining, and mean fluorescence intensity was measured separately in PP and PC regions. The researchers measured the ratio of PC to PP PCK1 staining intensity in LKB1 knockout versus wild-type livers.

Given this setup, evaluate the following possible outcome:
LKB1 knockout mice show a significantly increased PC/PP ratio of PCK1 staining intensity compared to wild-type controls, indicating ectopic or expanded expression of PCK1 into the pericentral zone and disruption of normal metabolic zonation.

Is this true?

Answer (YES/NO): YES